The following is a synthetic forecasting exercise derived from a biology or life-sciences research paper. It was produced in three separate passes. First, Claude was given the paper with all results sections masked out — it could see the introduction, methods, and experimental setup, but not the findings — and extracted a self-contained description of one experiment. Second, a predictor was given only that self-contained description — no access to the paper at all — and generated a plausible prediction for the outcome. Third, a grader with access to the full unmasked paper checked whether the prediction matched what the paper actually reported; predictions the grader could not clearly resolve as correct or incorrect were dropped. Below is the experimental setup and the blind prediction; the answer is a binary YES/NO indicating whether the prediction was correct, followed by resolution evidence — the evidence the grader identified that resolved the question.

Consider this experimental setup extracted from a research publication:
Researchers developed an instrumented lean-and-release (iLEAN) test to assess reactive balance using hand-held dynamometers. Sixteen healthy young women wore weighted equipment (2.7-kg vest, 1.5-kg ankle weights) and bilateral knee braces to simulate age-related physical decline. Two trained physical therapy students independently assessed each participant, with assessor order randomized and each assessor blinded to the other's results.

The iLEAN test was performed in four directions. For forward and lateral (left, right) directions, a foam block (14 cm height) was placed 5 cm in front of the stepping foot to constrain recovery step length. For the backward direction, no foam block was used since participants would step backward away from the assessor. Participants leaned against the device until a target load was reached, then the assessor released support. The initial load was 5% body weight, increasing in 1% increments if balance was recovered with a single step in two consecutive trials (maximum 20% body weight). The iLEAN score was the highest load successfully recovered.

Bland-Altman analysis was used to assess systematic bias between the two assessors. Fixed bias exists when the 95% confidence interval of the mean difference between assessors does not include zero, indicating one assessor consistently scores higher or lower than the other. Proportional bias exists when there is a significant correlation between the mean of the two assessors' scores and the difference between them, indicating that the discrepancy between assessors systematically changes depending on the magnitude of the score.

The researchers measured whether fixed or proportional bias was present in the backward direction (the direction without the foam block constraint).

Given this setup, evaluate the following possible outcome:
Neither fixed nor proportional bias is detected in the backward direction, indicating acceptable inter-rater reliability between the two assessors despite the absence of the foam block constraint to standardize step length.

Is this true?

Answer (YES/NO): YES